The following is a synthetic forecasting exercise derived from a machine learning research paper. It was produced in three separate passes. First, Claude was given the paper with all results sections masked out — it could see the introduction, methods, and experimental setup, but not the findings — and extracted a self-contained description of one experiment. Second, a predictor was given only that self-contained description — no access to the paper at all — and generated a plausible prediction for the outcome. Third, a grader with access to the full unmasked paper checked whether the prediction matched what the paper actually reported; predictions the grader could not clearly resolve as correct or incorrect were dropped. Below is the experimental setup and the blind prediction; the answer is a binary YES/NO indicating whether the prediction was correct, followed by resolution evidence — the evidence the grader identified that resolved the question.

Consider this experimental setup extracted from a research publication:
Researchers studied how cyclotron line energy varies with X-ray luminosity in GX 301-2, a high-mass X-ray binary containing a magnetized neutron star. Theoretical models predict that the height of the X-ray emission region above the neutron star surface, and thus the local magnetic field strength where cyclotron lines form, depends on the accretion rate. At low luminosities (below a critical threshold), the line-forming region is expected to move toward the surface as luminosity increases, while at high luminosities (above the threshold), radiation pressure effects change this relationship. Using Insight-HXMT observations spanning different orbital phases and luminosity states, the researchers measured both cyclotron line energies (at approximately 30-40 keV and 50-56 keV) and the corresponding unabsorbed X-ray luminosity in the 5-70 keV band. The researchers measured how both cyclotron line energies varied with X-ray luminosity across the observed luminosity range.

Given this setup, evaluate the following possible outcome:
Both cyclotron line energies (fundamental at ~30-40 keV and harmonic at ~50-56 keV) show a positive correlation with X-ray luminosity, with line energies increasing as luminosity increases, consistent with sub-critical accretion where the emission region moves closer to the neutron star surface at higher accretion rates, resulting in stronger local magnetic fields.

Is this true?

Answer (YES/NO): NO